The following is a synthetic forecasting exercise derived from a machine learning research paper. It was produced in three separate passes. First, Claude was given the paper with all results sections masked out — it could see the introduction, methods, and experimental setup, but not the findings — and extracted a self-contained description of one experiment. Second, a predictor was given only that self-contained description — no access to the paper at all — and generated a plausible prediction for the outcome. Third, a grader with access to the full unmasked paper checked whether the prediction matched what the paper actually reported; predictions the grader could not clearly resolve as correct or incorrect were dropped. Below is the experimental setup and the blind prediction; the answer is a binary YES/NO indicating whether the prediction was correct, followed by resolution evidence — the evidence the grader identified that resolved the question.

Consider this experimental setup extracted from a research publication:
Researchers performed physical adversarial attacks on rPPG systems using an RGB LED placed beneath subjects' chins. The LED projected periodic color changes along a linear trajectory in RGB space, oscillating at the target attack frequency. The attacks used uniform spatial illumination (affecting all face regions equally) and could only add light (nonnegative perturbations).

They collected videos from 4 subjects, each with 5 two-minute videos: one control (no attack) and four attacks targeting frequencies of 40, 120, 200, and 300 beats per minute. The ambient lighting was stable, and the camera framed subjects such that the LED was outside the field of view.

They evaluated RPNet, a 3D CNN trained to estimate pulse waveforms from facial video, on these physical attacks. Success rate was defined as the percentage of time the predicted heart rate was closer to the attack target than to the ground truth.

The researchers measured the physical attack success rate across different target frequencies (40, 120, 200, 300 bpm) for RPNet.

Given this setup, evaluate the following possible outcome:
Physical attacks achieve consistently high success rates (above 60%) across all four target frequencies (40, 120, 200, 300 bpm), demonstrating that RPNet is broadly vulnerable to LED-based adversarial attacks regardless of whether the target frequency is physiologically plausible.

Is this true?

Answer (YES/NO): NO